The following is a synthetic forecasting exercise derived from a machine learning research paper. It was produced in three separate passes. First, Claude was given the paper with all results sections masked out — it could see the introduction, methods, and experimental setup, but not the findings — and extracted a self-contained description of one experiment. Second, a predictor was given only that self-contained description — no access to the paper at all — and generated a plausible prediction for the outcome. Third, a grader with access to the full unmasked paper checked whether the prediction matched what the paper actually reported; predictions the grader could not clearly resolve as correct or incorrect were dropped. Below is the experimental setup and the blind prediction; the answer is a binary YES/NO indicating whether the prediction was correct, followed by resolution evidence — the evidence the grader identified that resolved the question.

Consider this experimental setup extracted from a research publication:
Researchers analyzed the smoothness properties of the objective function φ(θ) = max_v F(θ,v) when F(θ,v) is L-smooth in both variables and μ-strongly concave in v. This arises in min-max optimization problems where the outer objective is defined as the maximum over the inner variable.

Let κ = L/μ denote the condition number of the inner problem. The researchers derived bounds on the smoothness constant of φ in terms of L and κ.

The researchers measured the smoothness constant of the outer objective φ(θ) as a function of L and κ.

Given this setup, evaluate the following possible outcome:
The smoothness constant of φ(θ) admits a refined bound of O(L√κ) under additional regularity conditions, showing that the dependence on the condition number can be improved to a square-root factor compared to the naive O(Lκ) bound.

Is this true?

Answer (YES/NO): NO